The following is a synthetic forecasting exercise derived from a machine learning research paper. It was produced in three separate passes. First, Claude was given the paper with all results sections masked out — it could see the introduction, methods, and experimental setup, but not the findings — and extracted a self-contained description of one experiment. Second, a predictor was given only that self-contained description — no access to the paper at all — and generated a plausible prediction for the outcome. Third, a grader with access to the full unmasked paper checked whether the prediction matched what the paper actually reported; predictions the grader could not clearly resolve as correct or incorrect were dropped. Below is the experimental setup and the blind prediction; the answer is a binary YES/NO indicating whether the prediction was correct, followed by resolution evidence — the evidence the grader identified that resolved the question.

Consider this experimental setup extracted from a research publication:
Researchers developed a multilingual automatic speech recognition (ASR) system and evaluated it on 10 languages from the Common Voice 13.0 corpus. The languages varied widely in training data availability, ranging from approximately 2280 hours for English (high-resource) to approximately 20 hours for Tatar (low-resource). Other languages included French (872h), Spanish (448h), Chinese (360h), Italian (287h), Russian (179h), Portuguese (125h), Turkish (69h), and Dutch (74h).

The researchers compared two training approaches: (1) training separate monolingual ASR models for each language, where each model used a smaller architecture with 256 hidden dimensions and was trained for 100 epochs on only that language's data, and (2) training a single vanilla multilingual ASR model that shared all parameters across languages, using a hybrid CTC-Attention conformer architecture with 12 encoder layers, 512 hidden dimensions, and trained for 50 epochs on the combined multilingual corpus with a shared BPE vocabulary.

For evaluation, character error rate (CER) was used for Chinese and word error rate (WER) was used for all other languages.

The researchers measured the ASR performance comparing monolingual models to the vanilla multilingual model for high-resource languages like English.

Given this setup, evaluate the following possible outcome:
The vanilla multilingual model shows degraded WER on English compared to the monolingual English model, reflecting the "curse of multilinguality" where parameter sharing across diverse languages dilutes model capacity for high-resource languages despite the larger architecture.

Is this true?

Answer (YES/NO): YES